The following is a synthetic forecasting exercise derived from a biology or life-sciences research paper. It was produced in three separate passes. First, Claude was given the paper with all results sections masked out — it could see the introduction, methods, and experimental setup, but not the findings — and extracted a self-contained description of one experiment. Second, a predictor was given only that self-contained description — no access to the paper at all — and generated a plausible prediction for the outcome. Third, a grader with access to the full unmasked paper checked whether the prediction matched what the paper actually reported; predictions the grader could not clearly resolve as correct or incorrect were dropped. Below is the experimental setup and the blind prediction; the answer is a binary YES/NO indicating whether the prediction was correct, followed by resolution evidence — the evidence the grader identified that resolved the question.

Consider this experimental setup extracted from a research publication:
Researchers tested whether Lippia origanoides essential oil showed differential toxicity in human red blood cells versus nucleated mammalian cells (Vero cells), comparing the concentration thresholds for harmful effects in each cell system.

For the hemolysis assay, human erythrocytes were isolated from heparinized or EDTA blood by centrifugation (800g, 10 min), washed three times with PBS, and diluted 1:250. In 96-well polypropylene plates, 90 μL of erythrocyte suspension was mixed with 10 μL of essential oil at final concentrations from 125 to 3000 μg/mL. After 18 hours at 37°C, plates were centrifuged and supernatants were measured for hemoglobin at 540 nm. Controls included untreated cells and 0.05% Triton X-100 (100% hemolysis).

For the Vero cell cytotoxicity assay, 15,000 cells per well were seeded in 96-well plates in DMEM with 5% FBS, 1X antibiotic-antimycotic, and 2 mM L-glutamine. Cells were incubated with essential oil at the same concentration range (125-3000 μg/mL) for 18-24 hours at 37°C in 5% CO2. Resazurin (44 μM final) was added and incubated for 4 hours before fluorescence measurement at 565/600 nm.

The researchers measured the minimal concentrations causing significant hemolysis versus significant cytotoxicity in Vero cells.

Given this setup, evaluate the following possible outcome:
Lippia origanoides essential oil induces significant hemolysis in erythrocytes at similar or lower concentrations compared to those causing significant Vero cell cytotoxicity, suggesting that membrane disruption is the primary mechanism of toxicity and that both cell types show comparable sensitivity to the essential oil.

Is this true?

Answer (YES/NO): NO